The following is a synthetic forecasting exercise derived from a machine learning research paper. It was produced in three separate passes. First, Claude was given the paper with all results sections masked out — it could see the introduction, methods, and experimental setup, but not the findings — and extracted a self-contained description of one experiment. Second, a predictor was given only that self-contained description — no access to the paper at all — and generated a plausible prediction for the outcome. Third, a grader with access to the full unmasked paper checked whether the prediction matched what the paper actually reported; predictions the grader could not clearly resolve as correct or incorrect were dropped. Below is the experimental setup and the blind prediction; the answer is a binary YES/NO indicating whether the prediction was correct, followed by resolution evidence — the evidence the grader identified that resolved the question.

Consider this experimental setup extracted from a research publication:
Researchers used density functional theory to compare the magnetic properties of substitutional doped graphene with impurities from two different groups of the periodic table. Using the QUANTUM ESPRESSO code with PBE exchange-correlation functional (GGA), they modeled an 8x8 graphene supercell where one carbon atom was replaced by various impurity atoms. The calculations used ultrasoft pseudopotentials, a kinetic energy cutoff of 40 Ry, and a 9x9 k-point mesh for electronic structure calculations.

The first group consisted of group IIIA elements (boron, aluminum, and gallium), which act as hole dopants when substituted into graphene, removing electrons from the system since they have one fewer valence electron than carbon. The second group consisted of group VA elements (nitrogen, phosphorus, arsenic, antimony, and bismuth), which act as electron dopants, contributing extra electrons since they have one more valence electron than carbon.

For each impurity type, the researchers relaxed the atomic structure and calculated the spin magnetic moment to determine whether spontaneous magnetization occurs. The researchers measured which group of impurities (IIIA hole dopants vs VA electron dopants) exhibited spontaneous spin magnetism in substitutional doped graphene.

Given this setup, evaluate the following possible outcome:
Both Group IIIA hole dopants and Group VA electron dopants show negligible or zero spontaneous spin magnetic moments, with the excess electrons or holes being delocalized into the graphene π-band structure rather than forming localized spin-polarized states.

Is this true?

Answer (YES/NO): NO